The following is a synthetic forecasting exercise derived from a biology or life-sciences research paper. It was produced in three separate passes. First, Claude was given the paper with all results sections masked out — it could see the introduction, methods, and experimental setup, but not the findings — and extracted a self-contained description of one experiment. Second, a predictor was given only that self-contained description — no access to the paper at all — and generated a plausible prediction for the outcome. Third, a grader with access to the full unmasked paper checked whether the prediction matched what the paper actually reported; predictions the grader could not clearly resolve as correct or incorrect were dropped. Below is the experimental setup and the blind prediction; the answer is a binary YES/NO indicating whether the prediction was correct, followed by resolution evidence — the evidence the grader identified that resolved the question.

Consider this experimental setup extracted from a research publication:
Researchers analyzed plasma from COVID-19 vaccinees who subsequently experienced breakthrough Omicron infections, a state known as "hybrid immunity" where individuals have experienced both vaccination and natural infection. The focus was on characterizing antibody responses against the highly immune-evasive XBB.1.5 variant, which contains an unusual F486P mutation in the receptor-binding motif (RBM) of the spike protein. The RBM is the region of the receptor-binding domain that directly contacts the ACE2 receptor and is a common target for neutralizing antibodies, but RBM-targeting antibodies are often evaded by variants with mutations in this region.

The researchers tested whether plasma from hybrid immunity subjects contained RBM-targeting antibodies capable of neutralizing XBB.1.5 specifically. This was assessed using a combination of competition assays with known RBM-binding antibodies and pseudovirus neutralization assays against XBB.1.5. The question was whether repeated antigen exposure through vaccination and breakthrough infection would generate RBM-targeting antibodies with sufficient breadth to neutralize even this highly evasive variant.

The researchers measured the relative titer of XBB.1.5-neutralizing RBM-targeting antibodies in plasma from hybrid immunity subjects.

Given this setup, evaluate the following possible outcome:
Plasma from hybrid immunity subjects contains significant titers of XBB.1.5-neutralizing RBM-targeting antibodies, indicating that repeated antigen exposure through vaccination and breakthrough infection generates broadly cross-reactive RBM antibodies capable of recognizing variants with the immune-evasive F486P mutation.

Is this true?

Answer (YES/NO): NO